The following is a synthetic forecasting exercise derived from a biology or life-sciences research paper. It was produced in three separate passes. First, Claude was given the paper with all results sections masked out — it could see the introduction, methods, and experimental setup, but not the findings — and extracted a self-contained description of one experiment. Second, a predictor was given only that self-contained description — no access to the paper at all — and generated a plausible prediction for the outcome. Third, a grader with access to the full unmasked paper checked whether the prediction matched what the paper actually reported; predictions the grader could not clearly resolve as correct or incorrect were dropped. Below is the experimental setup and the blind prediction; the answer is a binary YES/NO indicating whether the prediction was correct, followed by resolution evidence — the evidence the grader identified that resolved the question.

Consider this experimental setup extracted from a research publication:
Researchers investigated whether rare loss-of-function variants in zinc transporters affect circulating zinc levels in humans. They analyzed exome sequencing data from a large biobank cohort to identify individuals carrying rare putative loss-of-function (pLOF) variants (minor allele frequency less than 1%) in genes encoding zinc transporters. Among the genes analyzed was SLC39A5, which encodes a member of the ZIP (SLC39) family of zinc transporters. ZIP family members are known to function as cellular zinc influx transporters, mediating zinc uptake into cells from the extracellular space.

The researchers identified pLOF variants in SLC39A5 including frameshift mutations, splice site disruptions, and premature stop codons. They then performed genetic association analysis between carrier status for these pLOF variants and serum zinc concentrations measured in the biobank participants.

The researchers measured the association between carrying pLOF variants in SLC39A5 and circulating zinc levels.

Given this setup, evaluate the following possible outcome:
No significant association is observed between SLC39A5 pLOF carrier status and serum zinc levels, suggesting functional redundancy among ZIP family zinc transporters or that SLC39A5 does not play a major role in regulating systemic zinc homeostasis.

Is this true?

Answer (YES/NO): NO